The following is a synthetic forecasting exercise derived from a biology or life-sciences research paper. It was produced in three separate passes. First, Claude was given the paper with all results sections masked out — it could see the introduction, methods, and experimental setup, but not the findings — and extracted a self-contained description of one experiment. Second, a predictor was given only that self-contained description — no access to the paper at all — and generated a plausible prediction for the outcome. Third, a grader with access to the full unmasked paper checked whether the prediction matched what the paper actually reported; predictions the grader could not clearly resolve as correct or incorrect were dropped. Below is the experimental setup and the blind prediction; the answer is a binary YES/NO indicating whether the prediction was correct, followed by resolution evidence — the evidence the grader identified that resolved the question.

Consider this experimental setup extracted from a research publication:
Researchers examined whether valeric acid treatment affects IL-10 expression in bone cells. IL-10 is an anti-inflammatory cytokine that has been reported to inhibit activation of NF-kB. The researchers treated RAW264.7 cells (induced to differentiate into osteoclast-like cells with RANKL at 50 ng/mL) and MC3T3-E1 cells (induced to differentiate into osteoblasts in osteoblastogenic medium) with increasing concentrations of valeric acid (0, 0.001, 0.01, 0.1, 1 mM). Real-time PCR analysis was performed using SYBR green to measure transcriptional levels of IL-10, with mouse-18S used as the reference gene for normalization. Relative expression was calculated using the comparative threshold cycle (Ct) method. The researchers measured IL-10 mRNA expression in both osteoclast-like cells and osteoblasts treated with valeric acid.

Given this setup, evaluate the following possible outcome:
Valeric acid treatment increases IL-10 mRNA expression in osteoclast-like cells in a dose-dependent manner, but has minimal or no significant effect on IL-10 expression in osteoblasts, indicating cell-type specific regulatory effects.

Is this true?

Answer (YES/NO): NO